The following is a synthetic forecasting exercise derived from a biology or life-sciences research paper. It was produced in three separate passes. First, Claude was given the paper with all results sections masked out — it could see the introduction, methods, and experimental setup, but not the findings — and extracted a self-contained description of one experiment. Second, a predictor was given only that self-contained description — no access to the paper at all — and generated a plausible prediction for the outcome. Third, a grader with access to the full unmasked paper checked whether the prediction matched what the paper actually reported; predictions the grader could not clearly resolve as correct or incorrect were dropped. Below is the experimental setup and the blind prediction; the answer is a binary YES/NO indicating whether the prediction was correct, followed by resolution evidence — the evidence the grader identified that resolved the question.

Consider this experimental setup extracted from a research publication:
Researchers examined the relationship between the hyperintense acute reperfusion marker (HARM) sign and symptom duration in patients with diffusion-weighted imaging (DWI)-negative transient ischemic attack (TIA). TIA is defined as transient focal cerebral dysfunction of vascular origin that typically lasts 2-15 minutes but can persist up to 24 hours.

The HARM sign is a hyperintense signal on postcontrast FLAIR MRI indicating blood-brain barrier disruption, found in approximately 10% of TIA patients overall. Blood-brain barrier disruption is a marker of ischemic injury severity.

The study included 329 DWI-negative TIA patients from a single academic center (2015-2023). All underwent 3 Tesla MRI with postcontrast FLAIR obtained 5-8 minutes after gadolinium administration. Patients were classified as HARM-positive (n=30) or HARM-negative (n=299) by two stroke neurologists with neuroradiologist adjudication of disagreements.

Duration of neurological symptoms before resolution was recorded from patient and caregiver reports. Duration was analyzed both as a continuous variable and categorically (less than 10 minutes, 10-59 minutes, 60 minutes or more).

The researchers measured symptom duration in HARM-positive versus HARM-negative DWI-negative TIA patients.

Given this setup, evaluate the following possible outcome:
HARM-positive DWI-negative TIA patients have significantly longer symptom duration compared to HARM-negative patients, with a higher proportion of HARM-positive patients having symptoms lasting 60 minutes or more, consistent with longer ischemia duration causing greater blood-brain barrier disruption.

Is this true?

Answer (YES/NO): NO